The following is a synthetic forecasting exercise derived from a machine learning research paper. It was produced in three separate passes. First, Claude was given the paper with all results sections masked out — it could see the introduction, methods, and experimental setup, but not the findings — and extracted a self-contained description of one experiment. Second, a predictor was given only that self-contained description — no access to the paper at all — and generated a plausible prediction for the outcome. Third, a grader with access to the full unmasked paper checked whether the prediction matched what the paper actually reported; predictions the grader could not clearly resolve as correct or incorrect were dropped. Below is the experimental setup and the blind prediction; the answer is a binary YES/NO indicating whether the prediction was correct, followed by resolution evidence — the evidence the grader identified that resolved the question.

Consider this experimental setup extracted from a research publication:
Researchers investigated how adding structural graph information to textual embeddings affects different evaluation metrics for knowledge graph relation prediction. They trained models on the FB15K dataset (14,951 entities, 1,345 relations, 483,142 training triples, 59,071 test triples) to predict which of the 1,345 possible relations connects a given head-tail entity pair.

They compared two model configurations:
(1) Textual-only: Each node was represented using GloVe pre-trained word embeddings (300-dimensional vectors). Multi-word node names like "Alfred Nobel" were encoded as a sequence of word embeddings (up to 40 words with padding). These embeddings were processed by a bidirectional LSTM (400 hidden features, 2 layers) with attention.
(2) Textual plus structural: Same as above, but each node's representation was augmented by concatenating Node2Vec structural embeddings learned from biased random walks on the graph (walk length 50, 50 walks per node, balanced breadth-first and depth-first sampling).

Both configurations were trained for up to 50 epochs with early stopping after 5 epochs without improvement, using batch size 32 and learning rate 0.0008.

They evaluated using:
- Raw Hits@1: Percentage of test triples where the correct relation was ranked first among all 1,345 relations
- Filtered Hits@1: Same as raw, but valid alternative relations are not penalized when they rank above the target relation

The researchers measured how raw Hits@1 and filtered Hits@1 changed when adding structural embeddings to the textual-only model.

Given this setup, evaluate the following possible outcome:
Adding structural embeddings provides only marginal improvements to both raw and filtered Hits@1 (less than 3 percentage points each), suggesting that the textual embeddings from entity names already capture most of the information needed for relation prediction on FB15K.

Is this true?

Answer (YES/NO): NO